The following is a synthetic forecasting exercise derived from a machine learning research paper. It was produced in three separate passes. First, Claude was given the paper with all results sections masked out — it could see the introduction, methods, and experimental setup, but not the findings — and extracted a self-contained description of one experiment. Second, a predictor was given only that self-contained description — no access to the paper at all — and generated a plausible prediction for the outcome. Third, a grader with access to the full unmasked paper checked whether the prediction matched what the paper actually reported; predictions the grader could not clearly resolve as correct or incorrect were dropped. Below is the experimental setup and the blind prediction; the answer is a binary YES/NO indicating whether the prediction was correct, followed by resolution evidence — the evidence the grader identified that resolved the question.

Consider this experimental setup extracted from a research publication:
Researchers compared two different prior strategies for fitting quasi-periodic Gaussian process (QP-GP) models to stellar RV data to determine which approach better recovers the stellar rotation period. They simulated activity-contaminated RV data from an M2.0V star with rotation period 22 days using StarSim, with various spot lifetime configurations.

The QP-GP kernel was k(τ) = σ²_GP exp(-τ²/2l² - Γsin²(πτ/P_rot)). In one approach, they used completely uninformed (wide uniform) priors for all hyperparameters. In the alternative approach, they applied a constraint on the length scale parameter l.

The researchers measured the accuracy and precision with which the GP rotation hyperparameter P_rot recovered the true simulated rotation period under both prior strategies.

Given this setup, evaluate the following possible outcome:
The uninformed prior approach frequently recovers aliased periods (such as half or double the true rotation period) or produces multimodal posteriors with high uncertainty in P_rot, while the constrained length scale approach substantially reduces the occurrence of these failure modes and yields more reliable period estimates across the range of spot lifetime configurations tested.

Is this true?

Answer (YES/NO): NO